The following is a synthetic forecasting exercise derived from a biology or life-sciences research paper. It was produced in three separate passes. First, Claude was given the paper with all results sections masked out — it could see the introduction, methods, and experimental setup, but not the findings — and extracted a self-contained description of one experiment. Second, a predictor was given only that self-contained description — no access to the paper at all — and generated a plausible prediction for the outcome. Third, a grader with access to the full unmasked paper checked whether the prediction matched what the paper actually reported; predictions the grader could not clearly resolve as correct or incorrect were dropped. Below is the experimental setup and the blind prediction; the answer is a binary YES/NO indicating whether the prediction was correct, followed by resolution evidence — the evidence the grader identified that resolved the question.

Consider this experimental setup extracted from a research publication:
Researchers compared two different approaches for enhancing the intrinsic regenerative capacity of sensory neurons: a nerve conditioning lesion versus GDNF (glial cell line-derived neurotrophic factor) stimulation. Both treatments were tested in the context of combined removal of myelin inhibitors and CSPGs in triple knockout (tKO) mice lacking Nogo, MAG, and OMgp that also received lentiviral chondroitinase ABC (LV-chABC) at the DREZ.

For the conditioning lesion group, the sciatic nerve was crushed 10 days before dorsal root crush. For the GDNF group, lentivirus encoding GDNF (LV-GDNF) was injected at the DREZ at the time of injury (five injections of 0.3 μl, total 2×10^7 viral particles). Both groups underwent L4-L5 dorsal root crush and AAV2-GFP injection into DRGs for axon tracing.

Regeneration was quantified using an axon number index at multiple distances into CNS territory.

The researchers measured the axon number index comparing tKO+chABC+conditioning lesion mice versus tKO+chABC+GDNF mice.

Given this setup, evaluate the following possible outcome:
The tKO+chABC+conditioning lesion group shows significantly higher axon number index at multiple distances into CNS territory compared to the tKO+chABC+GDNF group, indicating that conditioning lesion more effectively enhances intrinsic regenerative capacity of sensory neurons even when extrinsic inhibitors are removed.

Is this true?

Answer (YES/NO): NO